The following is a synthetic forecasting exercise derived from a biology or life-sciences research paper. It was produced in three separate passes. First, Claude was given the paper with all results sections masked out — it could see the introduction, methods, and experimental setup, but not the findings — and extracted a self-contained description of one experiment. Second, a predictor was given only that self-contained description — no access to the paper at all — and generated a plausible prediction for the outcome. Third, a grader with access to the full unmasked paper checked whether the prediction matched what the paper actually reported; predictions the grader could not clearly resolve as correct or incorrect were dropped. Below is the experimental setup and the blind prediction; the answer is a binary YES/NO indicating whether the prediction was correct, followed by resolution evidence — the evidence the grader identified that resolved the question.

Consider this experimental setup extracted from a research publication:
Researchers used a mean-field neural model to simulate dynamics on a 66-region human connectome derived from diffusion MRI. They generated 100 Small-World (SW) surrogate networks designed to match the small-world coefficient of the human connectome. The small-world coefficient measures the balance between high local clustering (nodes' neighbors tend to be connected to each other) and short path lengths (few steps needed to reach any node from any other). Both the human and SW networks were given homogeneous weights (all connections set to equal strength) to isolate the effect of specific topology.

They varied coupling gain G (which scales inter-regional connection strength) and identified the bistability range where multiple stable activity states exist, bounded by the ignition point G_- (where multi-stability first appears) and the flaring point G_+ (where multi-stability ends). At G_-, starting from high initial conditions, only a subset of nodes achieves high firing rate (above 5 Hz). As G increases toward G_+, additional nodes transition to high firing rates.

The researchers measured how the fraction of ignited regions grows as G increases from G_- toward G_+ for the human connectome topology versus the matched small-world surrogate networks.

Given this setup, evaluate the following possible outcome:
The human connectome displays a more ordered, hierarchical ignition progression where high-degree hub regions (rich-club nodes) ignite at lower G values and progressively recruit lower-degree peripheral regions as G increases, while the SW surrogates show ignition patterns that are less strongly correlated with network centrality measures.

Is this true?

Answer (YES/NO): NO